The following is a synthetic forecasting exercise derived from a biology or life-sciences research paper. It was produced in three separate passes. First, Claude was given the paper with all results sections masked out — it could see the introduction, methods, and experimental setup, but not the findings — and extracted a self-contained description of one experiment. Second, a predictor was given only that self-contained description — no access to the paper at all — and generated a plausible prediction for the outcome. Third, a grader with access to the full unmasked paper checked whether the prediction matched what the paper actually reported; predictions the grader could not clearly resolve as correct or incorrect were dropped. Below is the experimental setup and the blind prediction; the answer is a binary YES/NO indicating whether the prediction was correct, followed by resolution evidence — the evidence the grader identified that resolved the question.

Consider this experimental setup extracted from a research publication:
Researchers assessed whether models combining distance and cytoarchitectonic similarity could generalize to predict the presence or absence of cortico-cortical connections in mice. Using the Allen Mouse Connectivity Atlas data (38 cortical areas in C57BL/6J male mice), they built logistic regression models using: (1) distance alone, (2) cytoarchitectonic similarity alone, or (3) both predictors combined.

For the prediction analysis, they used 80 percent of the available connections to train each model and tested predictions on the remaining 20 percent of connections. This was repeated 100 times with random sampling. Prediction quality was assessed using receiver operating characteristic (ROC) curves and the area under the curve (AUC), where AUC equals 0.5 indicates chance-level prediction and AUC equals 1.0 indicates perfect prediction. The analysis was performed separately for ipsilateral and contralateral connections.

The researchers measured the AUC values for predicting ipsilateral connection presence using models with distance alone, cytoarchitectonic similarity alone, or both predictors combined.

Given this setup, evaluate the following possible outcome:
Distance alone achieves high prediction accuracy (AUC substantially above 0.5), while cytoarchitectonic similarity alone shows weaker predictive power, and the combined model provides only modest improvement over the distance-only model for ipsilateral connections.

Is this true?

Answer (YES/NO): YES